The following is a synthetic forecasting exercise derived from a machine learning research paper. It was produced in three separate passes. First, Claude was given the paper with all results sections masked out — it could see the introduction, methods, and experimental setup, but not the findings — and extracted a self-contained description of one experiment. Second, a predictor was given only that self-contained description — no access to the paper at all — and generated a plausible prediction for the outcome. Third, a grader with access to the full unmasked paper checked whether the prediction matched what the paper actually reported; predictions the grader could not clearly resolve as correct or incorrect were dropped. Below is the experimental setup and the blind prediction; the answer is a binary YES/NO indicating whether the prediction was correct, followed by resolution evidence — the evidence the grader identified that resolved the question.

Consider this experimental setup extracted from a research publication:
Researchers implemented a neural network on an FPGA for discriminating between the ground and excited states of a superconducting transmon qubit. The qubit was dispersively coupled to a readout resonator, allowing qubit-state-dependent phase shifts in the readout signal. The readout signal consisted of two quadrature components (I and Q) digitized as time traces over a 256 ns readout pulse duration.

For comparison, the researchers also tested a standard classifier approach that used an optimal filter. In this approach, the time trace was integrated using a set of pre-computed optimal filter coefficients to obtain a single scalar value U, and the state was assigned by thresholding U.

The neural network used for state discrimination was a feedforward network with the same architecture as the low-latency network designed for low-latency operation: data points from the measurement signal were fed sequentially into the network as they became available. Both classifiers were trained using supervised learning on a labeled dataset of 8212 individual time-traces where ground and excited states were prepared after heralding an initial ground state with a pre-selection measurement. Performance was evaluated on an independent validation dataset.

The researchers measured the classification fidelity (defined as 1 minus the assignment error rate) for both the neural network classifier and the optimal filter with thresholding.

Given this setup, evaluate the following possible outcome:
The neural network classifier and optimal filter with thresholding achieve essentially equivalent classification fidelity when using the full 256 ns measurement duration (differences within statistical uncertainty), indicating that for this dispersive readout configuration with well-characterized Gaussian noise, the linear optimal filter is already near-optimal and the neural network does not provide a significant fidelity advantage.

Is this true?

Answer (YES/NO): NO